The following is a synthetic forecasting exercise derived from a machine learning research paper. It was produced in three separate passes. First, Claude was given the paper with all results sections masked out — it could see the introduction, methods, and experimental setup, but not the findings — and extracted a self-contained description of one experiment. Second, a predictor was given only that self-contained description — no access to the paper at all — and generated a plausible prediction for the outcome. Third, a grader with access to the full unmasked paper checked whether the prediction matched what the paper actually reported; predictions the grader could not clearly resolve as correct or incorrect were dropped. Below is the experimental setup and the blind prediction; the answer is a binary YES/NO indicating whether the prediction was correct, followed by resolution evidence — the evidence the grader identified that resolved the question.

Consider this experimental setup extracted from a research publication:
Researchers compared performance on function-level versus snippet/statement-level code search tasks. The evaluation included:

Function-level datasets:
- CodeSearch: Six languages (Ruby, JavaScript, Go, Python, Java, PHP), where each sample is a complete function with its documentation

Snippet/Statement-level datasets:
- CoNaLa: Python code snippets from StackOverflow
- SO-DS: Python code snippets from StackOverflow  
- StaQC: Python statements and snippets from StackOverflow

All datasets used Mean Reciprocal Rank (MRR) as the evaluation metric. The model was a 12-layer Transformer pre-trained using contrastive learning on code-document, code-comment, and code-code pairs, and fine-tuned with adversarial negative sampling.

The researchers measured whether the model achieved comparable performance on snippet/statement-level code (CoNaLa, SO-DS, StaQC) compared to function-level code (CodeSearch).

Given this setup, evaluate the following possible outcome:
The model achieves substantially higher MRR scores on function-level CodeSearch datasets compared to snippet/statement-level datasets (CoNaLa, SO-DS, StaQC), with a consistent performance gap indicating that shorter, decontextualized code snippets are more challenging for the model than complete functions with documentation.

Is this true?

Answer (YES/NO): YES